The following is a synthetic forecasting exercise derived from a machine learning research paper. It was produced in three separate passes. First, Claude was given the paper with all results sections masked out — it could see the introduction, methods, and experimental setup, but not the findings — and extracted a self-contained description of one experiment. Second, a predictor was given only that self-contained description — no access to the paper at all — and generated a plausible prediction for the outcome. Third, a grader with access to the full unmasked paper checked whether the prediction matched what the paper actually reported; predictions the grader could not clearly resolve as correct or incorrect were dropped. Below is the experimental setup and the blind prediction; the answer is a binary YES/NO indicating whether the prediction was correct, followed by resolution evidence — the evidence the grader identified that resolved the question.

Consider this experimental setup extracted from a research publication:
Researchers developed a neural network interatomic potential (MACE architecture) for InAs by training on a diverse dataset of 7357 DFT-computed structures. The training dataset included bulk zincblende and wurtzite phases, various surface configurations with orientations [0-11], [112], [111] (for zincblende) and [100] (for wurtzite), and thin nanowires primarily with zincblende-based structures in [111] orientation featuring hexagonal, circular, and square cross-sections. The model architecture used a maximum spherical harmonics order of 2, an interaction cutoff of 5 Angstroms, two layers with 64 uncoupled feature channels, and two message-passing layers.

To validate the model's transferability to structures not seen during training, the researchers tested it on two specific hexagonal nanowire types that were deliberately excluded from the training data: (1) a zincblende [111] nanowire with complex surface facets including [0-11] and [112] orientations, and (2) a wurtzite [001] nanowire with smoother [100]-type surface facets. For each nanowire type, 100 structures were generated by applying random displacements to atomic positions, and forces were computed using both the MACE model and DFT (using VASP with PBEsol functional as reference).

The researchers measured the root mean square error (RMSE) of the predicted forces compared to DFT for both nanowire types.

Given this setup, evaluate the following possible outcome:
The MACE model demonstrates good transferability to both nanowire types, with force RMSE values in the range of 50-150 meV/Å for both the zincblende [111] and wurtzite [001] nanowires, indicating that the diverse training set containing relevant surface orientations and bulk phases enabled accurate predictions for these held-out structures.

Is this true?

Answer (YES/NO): NO